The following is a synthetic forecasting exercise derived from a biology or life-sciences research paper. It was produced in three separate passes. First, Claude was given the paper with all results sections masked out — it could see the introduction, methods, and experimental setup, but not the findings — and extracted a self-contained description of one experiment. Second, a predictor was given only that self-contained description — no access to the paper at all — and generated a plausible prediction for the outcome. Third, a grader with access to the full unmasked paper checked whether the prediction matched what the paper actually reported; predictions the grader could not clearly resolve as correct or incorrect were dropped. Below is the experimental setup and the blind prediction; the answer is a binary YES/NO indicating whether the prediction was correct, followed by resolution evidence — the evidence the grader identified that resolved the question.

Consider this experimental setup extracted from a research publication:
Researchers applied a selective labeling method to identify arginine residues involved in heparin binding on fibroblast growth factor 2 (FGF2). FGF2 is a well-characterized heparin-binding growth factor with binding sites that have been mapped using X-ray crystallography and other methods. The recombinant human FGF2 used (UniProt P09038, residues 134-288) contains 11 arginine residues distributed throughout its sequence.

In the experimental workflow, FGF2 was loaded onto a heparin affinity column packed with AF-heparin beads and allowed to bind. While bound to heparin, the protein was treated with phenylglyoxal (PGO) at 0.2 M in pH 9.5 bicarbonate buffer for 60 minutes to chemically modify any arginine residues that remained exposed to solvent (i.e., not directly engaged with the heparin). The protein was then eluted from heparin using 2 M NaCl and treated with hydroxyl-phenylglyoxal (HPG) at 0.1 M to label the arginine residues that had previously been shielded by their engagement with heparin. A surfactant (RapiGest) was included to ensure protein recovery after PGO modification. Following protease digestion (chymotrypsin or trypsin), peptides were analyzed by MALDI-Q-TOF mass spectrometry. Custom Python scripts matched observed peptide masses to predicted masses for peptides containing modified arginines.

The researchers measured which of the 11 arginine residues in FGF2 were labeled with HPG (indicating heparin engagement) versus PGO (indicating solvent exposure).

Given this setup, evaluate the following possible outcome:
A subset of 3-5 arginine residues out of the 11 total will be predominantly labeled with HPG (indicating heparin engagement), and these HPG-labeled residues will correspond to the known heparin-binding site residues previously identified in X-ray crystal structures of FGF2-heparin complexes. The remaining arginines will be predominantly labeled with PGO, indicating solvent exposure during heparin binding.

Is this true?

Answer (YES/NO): NO